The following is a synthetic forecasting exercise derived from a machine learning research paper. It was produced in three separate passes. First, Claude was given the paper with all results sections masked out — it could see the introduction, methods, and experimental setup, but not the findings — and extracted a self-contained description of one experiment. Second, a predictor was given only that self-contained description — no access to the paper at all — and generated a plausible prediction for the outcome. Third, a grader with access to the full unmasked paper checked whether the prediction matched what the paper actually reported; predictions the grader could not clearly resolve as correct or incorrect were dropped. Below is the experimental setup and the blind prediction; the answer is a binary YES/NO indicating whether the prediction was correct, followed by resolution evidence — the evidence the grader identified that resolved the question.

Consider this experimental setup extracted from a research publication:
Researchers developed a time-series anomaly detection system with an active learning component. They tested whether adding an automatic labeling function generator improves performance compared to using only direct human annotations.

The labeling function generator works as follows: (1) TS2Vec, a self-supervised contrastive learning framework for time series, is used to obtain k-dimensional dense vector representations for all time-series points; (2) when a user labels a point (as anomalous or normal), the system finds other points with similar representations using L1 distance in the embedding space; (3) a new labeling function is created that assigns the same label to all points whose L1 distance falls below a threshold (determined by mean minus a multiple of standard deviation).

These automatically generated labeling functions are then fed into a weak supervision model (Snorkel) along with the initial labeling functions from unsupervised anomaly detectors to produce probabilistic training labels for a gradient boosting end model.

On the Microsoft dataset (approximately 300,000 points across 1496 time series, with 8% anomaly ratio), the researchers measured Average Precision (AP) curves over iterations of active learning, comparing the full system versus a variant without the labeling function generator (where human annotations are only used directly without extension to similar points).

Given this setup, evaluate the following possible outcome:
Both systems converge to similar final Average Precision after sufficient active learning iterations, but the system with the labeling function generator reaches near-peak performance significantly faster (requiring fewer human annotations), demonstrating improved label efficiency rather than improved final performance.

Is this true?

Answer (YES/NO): YES